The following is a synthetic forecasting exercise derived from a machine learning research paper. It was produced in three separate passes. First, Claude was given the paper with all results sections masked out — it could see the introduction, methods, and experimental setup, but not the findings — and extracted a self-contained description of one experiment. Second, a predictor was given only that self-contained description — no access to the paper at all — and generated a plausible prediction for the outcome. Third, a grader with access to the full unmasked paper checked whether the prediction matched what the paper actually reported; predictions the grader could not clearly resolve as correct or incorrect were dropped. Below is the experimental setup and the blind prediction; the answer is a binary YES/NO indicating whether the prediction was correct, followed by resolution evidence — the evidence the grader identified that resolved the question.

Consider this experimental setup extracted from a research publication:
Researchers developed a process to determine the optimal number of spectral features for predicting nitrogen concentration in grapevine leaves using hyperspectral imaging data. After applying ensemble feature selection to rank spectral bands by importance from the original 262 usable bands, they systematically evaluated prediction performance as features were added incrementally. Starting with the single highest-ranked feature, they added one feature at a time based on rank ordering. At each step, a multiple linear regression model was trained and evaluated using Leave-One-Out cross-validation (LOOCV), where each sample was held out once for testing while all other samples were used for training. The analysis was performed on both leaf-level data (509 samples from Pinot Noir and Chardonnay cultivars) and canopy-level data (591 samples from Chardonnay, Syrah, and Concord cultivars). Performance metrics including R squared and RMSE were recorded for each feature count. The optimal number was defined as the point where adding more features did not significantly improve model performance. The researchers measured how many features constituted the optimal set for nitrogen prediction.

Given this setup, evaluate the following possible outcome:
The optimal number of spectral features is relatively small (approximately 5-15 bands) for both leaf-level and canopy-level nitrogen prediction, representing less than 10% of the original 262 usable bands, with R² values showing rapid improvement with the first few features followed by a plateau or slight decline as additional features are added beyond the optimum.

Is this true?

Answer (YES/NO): NO